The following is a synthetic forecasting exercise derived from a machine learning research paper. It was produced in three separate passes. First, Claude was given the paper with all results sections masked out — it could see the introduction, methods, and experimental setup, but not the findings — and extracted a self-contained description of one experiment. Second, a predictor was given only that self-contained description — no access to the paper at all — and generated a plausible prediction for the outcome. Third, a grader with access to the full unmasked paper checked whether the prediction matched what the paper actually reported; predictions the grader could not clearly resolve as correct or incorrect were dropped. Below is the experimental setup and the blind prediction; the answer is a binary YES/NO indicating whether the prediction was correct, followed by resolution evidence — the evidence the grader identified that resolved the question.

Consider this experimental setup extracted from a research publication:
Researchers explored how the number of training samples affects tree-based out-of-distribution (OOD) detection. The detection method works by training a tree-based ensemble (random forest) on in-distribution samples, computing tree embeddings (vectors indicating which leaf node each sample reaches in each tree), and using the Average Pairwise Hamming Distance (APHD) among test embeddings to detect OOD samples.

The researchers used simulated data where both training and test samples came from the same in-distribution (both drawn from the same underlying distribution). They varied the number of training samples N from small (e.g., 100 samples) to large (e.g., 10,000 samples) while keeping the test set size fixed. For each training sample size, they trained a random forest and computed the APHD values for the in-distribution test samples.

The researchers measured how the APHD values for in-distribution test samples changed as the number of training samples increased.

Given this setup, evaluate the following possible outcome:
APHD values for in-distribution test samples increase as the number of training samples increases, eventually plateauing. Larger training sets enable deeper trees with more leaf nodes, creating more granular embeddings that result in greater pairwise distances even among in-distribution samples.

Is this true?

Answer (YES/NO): YES